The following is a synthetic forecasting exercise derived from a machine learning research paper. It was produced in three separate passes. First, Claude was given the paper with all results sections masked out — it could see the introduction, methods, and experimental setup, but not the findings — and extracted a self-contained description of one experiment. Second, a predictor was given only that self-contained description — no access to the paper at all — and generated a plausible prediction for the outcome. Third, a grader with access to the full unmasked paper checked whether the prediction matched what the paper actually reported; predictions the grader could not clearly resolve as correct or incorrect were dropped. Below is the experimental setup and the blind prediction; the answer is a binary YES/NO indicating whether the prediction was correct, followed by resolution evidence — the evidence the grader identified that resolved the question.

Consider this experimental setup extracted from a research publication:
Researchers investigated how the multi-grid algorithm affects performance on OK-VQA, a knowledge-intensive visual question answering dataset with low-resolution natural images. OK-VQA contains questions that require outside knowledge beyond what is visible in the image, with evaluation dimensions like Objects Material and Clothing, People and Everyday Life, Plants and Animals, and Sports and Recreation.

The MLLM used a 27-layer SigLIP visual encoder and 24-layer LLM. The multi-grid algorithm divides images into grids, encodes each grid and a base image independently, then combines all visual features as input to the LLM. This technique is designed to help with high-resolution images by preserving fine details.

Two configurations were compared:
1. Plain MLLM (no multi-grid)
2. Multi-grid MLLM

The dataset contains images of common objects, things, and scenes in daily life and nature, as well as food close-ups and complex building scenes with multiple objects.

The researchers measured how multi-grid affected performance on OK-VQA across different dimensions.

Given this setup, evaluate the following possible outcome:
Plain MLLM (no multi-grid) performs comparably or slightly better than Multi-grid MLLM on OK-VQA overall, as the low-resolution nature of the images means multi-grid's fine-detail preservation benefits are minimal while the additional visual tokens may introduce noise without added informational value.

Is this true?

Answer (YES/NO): NO